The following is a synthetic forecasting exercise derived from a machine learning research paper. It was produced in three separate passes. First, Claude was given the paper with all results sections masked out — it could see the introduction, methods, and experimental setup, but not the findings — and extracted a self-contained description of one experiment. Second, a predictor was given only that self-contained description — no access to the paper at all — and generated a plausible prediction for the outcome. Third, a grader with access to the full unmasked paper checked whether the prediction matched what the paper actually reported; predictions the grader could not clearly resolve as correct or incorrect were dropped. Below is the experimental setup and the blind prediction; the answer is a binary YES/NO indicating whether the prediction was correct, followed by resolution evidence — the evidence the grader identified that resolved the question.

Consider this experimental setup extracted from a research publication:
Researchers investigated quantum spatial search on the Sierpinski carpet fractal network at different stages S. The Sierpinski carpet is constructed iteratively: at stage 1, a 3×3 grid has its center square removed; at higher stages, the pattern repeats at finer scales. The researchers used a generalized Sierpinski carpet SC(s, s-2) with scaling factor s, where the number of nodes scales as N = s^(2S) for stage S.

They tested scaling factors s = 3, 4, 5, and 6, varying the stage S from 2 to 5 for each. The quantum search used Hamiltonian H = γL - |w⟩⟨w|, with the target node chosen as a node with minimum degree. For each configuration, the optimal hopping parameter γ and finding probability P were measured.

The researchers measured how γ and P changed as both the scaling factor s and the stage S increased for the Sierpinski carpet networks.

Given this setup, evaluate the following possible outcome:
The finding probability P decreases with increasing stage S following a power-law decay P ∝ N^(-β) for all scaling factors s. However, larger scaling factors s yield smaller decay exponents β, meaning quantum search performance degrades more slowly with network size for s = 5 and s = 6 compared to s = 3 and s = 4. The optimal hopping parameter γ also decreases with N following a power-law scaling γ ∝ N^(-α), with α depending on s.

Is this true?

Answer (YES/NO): NO